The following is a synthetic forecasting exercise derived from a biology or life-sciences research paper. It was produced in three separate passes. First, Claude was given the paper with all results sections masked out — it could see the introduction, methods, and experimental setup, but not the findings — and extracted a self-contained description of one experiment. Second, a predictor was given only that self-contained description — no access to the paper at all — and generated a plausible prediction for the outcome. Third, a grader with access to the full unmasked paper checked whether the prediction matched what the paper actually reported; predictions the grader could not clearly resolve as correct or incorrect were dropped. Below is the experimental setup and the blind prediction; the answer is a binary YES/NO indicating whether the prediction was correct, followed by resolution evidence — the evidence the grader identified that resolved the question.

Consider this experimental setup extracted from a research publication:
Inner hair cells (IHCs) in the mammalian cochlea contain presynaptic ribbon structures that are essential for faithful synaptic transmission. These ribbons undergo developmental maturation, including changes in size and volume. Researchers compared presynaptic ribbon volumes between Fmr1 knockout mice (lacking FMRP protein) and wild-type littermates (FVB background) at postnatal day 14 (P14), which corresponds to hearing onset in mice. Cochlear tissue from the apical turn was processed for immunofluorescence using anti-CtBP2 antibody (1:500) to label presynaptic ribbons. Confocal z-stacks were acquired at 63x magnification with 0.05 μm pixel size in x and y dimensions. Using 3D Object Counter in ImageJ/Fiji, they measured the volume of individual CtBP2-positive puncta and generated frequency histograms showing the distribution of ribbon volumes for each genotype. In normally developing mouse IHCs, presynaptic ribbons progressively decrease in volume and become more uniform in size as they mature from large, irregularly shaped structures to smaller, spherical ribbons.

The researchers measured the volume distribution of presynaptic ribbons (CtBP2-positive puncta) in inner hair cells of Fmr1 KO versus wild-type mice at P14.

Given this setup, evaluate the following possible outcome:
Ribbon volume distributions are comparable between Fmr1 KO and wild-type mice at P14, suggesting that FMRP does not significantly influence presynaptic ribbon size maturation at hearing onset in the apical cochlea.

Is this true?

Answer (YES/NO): NO